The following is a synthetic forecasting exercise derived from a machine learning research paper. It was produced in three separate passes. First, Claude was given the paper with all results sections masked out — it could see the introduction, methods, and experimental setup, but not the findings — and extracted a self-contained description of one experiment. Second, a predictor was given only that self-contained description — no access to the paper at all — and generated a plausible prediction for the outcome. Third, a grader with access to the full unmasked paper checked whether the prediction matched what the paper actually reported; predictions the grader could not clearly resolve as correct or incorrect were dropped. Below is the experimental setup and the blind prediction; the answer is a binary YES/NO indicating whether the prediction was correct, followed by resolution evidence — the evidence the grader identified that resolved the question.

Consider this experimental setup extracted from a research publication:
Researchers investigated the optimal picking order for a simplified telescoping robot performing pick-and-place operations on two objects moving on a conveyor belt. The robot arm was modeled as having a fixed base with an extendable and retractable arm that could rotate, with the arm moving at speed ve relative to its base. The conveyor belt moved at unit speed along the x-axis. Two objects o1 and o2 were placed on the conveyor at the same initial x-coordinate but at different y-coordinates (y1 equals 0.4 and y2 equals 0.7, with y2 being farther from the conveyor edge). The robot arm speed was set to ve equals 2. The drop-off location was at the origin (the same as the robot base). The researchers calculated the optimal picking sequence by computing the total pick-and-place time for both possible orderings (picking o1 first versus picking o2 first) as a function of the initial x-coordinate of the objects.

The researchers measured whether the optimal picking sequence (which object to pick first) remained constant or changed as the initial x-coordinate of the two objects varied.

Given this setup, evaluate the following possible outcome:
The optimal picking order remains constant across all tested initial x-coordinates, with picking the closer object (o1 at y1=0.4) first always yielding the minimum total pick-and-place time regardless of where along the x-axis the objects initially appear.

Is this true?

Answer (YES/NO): NO